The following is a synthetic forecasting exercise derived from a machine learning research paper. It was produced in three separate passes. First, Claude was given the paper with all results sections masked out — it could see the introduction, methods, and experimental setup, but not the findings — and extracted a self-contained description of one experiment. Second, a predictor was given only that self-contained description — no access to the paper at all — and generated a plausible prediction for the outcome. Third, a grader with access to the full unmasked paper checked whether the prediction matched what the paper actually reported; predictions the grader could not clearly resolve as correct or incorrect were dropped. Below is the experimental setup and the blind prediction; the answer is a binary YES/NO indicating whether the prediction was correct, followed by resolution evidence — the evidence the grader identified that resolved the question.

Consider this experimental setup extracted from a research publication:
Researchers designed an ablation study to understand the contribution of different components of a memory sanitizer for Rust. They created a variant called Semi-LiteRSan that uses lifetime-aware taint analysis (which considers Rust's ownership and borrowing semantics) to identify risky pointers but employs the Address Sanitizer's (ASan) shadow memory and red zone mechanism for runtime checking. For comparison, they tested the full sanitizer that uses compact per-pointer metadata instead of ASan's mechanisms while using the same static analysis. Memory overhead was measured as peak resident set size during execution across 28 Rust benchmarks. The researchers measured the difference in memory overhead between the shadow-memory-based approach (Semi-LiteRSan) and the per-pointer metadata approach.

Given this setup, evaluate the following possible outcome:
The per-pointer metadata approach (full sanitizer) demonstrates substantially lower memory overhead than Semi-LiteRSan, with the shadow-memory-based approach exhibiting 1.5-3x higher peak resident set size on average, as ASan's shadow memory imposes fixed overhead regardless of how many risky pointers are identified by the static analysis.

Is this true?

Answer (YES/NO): NO